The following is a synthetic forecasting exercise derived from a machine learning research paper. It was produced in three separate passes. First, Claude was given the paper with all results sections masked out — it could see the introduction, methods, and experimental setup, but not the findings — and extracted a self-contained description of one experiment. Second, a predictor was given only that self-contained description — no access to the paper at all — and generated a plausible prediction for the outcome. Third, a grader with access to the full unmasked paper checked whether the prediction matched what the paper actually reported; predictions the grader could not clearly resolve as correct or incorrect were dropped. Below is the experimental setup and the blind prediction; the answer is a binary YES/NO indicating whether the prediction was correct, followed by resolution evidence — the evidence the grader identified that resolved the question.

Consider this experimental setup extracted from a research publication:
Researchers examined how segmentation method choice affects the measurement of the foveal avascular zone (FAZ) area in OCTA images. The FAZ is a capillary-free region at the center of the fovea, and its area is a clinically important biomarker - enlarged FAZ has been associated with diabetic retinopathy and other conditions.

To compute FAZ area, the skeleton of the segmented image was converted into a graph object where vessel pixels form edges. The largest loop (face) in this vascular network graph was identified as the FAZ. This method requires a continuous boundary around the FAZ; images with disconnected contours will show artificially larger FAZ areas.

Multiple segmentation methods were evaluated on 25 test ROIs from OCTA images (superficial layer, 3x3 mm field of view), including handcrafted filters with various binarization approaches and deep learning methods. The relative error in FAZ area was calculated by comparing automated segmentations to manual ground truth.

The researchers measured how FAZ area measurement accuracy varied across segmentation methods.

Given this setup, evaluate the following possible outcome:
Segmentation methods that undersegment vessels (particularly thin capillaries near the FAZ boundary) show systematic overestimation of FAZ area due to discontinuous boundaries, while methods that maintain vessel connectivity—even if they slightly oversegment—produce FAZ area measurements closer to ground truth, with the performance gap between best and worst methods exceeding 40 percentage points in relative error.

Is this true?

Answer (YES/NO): NO